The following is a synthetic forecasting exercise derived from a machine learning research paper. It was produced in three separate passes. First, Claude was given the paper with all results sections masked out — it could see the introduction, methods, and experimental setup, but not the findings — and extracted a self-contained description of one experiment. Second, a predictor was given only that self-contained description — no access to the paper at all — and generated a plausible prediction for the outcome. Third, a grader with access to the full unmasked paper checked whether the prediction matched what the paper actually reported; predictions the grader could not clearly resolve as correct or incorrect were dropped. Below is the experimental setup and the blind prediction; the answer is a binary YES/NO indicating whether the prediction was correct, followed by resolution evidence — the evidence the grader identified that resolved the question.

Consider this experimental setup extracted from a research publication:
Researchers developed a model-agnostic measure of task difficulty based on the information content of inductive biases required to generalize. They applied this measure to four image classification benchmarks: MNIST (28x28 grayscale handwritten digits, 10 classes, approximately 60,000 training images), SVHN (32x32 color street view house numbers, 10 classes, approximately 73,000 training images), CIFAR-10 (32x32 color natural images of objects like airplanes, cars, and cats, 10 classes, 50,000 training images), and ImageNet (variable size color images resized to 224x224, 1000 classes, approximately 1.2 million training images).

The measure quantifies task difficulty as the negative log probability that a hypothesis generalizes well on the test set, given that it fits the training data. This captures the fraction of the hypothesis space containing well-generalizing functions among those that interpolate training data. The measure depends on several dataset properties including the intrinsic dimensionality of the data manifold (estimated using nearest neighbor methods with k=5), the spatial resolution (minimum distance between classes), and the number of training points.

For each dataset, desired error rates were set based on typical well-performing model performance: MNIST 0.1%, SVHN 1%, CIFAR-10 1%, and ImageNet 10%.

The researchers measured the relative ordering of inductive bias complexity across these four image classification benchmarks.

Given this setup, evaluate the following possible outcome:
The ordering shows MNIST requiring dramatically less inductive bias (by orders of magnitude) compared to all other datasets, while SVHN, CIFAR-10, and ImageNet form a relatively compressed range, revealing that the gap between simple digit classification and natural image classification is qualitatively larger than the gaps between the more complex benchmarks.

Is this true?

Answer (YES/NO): NO